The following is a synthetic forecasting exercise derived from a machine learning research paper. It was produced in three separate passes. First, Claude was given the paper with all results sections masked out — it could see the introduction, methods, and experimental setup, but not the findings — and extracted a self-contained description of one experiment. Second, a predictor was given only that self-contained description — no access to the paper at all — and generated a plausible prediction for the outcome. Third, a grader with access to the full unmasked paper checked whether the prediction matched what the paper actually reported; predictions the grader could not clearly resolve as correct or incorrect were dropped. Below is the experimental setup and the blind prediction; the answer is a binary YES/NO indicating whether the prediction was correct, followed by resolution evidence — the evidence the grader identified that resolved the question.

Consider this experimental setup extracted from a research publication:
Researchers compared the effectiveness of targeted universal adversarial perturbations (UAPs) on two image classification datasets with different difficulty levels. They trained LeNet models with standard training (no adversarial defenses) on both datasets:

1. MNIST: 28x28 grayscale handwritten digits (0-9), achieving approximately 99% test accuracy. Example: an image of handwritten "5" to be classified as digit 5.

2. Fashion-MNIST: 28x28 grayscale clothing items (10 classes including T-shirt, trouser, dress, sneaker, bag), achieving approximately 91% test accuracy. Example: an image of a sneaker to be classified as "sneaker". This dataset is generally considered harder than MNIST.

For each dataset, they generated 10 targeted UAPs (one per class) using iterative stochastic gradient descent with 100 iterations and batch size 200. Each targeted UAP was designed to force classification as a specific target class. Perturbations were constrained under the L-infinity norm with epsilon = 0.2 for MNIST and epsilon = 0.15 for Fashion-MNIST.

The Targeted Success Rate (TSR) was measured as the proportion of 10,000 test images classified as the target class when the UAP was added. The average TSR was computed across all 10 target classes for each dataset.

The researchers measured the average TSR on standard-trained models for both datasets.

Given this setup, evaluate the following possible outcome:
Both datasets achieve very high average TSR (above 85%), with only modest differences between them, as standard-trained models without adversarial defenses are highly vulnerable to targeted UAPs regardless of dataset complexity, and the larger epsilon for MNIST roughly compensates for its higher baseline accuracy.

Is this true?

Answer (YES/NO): YES